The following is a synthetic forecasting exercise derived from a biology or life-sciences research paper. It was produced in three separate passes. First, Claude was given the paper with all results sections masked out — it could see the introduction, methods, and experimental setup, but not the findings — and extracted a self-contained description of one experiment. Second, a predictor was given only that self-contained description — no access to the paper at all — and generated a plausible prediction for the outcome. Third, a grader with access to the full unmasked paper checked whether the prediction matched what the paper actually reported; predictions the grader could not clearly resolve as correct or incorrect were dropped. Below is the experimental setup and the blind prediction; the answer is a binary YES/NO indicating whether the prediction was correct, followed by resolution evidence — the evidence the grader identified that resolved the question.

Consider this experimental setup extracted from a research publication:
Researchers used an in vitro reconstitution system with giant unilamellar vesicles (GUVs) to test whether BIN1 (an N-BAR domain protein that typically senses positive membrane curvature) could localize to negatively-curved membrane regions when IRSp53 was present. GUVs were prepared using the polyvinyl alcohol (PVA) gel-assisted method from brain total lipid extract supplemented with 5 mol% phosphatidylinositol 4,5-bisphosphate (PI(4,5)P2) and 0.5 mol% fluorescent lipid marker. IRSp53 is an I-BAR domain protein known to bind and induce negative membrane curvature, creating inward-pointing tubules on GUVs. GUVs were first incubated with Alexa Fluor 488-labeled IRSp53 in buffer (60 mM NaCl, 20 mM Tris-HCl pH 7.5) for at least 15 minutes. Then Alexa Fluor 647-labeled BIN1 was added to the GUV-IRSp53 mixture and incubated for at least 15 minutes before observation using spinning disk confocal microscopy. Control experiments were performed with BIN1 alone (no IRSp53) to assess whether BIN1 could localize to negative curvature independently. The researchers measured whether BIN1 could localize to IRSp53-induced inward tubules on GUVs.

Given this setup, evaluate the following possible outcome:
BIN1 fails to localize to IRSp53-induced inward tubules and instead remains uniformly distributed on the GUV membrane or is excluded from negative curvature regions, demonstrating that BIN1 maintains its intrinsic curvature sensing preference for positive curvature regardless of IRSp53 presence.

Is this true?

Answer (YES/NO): NO